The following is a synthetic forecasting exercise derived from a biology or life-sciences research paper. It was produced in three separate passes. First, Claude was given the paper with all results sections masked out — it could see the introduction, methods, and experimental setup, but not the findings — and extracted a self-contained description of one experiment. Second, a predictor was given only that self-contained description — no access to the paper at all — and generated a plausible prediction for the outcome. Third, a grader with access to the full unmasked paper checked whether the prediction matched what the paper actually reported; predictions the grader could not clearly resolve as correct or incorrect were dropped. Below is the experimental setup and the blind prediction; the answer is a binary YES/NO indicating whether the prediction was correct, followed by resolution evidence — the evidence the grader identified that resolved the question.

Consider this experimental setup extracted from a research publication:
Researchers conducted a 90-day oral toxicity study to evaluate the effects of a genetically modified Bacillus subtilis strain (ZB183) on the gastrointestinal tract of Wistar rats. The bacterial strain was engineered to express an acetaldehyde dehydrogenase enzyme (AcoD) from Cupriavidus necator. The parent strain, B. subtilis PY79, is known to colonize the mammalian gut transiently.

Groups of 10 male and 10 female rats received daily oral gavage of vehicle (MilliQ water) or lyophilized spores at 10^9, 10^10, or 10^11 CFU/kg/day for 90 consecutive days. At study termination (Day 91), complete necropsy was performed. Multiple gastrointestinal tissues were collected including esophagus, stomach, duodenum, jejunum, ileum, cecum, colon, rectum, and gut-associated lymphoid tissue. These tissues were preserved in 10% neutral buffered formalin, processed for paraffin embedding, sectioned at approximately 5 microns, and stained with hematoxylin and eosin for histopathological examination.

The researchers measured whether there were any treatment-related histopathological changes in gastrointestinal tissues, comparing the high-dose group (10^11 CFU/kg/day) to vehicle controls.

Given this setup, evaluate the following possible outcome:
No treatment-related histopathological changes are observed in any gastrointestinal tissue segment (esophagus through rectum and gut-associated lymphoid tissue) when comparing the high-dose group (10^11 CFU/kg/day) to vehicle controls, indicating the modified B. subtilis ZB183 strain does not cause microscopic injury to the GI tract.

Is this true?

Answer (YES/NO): YES